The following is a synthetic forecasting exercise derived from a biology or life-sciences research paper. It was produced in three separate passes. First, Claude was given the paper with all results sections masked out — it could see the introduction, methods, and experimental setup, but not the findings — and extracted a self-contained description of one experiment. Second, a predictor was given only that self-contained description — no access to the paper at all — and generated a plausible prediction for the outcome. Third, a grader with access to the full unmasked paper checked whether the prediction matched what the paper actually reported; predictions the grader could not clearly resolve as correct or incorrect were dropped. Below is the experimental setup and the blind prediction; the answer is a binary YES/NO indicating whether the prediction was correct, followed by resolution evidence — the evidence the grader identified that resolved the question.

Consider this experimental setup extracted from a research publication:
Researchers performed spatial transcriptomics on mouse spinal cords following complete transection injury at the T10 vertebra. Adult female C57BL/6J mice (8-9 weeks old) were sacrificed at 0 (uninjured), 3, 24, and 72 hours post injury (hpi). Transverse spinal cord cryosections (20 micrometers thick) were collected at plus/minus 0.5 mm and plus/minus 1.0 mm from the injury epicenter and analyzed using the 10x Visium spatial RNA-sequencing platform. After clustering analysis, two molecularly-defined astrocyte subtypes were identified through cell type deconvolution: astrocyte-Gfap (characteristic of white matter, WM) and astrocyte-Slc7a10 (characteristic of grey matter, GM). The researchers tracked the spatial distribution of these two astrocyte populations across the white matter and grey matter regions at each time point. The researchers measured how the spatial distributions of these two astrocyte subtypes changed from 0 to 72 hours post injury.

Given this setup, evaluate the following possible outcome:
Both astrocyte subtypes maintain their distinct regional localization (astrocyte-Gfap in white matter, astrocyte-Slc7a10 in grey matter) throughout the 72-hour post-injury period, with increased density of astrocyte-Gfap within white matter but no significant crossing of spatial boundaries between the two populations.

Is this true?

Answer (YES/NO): NO